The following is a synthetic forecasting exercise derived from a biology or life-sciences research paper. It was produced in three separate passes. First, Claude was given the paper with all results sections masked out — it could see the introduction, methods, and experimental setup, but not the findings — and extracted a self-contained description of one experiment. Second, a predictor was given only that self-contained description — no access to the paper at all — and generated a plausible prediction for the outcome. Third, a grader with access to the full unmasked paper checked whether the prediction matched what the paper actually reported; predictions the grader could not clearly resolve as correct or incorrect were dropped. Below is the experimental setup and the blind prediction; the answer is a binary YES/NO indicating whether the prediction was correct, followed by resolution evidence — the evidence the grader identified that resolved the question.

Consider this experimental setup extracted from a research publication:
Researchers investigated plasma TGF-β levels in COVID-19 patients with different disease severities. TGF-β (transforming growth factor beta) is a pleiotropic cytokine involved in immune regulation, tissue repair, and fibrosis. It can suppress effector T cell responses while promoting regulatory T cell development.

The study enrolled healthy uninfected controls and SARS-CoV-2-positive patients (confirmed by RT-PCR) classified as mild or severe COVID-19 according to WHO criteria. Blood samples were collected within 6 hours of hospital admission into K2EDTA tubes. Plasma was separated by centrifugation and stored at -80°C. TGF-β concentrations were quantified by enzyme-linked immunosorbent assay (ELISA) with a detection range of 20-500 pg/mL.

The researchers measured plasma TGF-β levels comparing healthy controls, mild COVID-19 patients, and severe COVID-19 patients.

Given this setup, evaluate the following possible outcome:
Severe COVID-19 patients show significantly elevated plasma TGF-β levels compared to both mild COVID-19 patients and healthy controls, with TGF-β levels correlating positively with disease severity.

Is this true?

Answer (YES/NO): NO